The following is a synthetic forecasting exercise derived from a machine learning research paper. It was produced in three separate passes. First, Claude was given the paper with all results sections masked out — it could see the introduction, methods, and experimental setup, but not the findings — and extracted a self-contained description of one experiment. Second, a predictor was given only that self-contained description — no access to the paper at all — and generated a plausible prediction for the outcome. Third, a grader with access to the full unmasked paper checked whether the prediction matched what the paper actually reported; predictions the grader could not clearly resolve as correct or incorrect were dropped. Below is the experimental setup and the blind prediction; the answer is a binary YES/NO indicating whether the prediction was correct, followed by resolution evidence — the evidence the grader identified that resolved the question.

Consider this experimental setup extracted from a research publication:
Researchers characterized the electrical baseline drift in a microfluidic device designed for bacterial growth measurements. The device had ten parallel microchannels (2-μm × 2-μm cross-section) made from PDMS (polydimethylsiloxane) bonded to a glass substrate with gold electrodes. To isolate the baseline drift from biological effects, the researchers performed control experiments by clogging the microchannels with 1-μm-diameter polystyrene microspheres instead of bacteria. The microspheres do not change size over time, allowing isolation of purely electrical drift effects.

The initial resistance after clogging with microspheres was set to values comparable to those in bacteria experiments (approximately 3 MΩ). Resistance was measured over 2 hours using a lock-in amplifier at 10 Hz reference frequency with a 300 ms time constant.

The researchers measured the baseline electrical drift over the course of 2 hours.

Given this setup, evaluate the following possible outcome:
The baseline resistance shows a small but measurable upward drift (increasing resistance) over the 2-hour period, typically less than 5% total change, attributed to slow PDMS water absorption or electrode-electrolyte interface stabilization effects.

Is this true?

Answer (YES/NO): NO